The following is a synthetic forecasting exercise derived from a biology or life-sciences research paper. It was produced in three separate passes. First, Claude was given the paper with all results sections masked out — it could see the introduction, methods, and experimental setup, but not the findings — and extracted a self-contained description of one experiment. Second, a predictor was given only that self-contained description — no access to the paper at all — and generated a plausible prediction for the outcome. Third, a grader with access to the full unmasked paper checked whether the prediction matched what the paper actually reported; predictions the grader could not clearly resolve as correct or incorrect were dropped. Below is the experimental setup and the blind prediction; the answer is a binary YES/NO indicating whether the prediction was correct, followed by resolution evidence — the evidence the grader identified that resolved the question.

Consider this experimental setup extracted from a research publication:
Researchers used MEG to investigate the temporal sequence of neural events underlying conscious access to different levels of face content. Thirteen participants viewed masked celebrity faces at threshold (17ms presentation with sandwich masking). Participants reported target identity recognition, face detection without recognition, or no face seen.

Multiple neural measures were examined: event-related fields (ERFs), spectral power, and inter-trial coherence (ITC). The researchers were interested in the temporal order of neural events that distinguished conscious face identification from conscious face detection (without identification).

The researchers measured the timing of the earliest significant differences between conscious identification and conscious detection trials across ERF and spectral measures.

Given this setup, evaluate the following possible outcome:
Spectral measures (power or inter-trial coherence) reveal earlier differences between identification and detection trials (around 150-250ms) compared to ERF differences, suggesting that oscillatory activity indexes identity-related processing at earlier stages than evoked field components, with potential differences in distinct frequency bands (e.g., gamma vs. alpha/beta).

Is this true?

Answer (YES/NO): NO